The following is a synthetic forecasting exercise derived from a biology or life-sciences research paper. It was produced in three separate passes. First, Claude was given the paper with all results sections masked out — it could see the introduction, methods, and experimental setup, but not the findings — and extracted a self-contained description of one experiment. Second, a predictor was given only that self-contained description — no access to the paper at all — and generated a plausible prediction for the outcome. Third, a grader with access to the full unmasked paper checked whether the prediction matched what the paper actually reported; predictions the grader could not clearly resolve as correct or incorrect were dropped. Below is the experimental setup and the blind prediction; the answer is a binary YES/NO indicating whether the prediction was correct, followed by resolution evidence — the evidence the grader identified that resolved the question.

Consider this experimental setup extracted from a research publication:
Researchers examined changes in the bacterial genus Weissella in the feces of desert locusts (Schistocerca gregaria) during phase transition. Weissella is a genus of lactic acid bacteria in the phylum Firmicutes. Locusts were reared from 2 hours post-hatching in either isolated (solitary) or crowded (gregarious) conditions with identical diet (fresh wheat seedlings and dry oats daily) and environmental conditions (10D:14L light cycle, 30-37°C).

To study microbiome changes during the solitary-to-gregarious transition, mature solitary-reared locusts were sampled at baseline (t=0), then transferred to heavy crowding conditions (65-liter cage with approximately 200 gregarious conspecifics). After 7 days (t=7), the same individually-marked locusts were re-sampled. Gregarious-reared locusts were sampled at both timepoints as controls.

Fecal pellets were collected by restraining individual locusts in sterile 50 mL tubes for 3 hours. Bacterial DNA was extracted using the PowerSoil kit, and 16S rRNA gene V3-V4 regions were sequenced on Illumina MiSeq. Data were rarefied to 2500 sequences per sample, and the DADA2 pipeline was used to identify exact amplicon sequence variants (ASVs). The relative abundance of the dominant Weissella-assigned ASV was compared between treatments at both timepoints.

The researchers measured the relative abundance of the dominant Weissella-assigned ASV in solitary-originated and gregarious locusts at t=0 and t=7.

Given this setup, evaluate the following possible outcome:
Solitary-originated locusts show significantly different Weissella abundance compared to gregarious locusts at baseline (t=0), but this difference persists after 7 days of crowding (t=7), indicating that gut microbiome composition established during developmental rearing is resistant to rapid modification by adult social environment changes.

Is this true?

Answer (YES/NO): NO